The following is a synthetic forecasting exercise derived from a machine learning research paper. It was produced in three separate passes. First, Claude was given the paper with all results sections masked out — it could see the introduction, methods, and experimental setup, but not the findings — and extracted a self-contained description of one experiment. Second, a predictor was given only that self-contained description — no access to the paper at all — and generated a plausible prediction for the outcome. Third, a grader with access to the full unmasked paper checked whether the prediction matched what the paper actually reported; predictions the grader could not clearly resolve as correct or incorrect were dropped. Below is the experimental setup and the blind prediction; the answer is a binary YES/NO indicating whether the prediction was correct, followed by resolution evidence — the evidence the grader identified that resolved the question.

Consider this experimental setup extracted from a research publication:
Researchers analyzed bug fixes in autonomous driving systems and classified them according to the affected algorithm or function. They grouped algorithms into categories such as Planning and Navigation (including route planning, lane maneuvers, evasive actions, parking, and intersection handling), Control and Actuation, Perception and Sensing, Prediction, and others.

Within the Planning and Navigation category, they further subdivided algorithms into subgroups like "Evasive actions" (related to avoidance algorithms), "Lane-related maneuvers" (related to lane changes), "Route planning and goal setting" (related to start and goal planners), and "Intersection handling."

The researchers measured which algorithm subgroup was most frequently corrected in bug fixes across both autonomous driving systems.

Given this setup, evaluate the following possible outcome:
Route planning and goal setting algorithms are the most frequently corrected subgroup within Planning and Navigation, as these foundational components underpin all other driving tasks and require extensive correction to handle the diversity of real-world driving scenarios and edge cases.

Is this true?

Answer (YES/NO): NO